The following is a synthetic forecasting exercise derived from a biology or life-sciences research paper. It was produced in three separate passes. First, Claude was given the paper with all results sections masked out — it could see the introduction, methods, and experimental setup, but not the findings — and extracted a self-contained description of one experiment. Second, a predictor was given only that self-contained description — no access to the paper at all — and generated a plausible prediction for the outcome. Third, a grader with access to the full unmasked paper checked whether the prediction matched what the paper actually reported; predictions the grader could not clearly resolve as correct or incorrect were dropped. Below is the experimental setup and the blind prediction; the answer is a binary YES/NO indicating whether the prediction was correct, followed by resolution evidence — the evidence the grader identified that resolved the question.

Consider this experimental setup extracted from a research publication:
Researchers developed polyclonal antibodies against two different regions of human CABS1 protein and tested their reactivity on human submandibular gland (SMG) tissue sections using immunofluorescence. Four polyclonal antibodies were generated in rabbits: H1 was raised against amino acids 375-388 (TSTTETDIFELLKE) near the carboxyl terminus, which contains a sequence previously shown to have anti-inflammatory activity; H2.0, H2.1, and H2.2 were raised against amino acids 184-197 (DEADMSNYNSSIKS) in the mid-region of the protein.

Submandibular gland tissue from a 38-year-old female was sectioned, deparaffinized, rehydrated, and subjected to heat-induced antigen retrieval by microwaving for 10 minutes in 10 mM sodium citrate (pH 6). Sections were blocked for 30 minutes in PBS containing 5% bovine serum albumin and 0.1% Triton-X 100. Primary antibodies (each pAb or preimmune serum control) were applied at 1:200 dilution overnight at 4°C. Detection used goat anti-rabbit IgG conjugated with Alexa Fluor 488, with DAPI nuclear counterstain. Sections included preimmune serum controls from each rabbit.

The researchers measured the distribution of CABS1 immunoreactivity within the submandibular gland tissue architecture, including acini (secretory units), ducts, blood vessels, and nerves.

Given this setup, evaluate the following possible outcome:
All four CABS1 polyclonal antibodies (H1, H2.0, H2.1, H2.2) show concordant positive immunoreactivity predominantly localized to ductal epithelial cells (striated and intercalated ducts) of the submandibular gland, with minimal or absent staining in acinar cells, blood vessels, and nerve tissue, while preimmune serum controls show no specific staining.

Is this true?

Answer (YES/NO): NO